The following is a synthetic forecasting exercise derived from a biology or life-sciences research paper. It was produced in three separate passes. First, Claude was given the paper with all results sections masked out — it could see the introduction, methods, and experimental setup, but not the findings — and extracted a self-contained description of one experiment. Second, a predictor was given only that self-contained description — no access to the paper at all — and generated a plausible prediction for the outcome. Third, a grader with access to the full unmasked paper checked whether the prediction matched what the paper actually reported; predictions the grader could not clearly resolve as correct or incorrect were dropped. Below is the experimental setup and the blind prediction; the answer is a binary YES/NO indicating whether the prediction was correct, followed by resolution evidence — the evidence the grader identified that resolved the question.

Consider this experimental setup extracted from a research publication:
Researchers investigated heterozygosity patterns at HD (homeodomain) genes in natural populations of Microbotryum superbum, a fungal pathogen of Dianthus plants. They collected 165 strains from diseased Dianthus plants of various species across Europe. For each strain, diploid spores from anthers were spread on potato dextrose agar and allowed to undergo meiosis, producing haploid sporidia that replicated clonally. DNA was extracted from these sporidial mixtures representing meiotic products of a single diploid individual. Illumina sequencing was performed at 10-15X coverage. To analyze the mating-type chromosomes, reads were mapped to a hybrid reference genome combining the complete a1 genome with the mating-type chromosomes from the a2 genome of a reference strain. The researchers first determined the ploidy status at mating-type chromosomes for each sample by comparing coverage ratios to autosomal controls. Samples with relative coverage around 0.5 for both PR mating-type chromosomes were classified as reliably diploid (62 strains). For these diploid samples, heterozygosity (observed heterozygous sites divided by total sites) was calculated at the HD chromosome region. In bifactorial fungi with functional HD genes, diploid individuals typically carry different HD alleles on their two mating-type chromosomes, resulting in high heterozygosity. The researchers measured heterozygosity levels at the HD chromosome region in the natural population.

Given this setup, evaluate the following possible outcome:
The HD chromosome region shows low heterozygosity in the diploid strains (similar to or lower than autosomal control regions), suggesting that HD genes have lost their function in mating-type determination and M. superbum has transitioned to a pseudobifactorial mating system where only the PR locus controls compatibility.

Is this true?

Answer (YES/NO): NO